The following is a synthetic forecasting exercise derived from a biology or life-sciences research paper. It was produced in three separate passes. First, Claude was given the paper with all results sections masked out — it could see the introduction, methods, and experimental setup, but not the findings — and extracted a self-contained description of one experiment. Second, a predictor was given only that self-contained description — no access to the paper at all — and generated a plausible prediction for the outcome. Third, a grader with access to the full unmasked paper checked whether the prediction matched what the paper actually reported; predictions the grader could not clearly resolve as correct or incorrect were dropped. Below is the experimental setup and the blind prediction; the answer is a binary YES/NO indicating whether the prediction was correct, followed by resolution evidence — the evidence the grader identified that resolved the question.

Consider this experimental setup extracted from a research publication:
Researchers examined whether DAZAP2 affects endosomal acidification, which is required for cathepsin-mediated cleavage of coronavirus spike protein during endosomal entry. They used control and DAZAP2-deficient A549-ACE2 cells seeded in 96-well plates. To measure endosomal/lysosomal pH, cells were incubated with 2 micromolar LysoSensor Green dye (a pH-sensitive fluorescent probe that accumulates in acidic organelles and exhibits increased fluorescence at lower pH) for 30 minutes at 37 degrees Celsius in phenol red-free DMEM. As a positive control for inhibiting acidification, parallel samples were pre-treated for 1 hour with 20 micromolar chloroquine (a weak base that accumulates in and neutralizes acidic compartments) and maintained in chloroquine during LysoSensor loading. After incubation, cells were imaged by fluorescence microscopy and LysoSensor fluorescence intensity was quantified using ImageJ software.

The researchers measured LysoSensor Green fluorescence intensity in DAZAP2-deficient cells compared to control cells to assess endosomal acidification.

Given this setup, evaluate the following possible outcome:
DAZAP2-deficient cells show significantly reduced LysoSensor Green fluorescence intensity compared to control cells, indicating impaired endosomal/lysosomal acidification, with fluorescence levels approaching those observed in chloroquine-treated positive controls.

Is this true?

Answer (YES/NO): NO